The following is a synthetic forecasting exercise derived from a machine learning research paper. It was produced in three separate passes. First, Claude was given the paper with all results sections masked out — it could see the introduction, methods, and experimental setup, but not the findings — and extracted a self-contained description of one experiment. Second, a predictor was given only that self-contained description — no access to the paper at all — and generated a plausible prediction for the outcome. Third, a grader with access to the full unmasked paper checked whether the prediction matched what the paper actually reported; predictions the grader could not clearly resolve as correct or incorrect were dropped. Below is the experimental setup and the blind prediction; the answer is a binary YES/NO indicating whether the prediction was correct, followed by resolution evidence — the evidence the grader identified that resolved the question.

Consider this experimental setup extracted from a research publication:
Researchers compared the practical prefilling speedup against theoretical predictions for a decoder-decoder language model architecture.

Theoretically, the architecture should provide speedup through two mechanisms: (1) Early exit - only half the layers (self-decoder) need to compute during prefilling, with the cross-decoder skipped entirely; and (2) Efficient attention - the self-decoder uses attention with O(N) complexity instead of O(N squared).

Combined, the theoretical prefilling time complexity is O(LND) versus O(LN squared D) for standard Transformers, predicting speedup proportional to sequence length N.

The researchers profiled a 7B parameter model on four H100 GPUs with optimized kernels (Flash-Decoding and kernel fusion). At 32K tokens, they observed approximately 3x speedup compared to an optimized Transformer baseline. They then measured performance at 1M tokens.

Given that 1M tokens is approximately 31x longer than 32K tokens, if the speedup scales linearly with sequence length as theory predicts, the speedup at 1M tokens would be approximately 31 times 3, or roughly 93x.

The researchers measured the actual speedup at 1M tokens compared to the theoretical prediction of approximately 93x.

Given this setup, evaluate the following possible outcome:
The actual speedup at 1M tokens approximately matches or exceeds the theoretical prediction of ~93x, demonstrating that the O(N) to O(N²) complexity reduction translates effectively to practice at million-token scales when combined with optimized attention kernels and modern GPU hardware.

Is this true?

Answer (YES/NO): NO